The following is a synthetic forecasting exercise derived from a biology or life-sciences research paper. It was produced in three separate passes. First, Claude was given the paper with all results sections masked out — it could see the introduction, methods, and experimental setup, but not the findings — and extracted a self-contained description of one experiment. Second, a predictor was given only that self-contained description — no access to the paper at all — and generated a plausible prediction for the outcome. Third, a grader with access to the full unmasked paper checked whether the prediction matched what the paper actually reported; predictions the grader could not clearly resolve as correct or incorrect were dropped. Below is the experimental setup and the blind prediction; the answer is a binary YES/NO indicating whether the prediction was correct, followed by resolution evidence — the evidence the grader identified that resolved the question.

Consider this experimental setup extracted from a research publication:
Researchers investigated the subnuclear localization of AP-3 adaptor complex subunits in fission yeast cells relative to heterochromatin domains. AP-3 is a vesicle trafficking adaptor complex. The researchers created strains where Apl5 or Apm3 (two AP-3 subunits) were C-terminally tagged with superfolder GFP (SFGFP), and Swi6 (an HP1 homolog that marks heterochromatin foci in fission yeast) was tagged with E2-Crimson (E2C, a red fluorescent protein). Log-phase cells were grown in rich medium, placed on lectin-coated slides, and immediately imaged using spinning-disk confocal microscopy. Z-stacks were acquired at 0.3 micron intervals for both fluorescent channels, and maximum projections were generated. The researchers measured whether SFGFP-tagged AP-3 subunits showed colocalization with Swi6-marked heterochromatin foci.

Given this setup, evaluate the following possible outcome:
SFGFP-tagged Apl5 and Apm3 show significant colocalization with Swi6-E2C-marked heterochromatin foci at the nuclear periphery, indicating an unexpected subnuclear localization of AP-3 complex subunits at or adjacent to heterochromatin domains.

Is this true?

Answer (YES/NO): NO